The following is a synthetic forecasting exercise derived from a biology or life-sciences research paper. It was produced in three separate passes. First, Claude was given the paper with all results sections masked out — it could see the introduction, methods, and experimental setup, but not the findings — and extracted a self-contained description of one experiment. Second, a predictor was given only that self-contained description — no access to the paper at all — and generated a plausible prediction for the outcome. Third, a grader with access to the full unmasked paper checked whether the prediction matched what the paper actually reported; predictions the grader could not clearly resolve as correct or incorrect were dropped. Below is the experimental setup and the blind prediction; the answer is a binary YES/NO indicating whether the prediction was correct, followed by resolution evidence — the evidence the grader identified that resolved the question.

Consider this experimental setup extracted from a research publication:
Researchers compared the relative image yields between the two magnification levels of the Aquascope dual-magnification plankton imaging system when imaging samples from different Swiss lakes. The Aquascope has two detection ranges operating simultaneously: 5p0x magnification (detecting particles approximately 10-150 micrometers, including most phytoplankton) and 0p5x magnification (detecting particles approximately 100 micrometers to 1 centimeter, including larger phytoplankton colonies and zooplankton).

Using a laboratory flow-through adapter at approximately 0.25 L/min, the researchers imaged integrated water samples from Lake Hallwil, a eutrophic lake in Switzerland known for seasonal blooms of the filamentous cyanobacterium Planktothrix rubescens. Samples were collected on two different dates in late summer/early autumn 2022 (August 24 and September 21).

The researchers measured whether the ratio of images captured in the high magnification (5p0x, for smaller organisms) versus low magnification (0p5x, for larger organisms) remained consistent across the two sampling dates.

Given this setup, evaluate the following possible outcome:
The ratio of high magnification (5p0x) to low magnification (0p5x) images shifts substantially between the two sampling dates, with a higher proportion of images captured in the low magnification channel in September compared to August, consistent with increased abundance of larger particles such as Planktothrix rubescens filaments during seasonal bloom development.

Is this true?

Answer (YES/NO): YES